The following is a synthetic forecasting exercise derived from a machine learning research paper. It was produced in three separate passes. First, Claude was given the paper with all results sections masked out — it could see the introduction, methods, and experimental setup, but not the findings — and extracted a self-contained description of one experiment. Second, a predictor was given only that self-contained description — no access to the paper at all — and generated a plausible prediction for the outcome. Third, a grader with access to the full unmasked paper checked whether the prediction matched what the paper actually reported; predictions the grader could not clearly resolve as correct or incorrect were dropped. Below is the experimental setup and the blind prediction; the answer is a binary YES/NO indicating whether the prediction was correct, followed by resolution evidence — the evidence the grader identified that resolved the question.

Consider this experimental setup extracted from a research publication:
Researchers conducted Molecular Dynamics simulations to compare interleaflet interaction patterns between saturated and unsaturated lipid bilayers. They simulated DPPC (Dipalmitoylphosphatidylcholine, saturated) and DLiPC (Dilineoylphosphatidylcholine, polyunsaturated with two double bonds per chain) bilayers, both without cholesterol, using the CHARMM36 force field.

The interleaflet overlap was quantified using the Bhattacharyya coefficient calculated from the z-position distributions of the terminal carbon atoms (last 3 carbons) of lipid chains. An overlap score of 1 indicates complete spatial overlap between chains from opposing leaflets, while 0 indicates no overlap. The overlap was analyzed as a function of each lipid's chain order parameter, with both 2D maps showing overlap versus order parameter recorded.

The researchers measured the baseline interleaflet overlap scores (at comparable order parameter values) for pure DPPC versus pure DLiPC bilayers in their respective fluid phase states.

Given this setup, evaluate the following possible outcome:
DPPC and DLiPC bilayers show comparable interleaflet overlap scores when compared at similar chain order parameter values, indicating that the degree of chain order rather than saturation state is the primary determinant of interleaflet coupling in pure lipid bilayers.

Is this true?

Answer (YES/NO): NO